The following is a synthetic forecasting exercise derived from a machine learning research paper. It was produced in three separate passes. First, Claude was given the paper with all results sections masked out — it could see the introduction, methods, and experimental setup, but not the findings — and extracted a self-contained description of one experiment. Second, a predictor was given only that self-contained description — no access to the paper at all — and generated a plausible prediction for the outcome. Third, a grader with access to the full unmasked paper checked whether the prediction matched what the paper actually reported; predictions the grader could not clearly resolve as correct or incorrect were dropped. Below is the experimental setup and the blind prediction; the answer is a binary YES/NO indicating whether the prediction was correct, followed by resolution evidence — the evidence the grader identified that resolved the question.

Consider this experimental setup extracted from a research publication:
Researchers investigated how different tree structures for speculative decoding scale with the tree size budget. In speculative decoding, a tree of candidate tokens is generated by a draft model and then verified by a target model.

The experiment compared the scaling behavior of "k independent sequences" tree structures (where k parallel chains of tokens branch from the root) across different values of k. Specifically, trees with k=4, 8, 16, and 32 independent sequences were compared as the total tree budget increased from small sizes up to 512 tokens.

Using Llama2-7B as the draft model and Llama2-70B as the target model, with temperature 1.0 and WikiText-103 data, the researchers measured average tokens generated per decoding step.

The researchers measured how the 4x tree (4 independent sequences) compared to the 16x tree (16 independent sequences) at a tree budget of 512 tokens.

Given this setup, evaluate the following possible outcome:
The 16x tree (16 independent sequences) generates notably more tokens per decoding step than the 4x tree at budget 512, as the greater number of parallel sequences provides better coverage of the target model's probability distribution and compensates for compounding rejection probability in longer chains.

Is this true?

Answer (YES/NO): YES